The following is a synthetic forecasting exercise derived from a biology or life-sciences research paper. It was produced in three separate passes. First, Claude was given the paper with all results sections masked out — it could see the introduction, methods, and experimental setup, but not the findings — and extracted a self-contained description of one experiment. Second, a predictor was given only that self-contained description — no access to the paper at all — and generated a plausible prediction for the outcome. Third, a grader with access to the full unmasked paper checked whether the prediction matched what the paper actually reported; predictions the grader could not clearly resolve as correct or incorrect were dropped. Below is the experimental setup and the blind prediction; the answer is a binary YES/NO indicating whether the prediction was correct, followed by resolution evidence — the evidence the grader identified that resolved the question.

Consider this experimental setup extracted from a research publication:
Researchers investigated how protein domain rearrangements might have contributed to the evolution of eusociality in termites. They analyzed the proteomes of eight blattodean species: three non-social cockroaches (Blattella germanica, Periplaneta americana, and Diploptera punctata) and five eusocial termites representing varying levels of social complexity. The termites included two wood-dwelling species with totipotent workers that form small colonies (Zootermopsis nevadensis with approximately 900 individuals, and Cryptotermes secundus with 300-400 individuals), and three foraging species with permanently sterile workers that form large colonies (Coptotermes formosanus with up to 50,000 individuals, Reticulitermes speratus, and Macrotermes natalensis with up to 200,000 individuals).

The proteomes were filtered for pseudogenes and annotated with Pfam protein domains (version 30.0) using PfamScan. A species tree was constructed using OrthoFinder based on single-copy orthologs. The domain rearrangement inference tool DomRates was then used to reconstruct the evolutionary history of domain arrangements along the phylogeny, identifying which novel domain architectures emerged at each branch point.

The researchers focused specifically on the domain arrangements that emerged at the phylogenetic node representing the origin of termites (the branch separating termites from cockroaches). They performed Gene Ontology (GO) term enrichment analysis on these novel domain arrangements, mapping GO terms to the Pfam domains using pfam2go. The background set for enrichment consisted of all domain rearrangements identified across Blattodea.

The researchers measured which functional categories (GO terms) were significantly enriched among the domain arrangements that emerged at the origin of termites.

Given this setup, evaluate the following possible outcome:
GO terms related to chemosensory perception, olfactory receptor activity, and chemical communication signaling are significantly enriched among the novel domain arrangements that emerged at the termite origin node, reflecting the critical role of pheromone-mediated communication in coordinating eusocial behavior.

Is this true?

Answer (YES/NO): NO